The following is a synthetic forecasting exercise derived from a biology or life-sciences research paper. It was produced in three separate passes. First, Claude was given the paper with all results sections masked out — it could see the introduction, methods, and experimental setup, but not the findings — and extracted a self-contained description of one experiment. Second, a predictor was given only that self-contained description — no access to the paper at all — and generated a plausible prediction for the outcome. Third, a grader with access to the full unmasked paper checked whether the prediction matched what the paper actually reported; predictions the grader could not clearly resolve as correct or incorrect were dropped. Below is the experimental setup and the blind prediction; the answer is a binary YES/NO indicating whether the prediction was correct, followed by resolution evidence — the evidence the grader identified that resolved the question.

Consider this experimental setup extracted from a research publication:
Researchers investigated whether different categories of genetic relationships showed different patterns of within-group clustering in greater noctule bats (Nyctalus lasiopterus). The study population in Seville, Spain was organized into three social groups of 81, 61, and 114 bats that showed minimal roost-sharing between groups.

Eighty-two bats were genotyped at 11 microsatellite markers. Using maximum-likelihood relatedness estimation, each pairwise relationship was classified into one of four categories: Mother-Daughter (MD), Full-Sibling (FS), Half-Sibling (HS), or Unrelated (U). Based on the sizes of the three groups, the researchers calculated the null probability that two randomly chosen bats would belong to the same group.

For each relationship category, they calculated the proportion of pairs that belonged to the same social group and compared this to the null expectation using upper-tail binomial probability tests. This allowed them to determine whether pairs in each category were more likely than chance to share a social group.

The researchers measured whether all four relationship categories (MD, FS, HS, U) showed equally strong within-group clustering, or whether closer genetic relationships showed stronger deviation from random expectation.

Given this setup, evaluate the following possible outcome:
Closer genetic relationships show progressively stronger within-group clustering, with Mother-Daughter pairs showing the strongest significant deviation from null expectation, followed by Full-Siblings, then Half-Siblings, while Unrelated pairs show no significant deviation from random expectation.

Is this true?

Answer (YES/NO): NO